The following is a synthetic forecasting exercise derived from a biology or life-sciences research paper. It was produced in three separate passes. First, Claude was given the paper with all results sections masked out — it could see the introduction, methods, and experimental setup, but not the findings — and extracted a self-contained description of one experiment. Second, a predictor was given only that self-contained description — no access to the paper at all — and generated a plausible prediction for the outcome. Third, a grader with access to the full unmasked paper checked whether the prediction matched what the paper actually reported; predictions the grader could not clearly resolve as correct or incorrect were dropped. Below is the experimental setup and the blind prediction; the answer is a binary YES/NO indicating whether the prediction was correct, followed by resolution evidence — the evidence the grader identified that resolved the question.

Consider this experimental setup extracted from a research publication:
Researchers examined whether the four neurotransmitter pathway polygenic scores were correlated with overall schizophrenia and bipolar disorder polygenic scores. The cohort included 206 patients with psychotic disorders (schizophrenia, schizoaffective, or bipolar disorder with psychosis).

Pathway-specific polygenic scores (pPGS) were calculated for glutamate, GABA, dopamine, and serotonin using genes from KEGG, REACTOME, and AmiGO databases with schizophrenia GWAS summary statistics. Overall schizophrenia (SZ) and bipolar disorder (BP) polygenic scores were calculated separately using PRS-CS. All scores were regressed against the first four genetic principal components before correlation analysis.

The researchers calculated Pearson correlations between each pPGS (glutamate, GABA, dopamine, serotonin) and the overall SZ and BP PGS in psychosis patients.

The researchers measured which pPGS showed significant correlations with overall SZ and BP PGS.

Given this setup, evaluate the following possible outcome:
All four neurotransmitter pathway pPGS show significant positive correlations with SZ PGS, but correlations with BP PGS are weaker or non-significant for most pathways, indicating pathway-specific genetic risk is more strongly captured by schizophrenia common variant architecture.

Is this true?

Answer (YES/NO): NO